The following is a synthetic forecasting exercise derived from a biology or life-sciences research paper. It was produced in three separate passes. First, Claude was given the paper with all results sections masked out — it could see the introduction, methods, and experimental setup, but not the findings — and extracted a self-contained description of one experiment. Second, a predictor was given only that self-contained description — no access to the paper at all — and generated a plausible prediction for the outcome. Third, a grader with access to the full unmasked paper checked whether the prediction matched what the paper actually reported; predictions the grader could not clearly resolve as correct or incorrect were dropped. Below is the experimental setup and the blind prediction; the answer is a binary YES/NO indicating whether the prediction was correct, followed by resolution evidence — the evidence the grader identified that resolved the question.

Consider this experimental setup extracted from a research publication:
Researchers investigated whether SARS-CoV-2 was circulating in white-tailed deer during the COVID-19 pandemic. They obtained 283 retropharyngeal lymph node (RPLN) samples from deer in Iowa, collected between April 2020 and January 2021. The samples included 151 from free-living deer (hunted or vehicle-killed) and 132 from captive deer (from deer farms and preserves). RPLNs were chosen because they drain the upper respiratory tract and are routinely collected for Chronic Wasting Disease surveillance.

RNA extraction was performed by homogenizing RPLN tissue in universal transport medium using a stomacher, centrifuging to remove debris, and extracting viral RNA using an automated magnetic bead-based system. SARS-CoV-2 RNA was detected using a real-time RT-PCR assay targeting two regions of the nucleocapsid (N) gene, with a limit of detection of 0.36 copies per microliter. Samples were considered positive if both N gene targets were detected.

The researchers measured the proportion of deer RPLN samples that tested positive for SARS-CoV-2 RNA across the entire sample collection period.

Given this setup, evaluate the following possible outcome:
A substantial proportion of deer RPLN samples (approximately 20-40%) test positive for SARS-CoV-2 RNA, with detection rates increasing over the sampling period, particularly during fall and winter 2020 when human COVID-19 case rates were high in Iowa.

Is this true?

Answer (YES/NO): YES